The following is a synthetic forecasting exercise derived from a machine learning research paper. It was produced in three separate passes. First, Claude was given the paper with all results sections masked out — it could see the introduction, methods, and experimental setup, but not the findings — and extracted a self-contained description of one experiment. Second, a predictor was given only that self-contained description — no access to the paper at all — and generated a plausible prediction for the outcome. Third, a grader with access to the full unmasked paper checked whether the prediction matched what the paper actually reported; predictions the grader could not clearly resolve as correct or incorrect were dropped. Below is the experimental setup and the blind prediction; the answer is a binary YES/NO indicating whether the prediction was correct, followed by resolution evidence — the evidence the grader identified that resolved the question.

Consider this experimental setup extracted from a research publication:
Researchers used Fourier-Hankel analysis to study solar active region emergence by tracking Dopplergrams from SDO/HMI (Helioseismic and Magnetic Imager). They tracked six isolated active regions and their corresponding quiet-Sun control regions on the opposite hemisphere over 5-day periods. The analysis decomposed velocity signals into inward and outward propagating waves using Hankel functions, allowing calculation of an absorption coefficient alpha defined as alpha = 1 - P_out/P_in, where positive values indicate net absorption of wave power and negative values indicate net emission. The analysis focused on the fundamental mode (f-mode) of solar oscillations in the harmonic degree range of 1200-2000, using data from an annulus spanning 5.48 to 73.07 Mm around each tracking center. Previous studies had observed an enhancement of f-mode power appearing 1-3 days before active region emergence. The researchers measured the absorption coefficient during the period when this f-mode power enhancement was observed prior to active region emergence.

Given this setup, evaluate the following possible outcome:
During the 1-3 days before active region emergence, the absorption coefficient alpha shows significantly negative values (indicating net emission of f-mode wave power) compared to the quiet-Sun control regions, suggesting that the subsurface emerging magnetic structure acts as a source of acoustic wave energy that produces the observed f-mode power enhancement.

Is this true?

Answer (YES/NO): NO